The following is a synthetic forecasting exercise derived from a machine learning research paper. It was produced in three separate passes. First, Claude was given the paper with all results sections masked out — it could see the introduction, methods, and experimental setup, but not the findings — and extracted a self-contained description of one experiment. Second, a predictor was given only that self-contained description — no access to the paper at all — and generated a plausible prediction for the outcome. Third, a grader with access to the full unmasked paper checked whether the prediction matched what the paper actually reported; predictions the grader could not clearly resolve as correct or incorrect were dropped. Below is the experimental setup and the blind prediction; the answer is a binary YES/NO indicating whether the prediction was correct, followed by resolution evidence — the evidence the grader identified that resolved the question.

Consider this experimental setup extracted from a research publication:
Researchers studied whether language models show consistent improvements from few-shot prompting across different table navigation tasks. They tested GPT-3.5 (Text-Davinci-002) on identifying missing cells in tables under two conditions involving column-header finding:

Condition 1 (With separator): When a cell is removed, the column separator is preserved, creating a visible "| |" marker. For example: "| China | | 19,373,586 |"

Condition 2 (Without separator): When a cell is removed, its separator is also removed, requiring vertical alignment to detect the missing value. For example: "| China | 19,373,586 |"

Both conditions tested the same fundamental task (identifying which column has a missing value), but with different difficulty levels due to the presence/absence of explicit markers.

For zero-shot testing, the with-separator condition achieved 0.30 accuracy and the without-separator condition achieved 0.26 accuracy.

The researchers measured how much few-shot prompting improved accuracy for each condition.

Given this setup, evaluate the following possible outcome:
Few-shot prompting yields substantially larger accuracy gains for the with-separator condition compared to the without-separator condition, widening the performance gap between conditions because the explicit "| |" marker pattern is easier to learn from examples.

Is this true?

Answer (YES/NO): YES